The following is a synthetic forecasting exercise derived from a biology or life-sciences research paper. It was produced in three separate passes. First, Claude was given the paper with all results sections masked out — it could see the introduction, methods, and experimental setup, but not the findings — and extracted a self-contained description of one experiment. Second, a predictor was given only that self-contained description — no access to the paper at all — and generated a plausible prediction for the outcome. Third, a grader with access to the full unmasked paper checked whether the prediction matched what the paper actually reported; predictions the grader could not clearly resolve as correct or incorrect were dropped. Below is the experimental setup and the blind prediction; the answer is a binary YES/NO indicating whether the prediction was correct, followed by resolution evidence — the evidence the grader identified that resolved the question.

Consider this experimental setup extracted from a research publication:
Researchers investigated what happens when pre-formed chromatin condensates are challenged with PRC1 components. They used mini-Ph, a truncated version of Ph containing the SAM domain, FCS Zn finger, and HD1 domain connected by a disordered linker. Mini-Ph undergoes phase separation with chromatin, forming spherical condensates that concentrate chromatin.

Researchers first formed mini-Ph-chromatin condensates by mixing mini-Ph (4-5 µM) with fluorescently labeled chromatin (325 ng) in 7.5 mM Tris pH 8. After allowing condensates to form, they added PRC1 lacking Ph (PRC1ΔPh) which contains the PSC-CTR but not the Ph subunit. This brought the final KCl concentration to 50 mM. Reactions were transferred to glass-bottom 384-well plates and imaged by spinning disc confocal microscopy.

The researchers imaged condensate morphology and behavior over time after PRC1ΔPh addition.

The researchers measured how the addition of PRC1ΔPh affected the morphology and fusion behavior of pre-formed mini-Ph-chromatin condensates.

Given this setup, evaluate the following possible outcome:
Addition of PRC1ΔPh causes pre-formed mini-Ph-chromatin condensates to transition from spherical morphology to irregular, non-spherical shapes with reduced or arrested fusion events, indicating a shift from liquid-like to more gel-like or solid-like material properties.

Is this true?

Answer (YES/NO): NO